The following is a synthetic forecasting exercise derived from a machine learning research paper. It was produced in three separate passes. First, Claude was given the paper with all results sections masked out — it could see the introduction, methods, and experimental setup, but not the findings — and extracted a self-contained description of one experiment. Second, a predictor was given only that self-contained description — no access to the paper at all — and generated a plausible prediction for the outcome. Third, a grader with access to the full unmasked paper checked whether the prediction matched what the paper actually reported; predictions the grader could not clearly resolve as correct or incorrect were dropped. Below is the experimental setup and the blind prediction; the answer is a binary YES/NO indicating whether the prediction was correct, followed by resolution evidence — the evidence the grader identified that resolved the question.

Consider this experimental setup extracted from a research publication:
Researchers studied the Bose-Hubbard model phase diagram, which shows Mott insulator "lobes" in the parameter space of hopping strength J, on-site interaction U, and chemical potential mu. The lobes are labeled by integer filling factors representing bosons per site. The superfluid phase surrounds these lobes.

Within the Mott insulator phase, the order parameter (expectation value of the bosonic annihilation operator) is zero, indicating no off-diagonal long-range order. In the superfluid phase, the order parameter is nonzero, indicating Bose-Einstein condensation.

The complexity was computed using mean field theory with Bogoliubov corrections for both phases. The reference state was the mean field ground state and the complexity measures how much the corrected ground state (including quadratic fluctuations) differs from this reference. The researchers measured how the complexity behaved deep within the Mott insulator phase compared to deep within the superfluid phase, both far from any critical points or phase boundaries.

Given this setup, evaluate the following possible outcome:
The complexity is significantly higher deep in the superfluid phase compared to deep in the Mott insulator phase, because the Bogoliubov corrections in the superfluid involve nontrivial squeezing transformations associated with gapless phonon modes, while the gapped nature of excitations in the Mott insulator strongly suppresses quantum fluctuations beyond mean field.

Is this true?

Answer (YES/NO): NO